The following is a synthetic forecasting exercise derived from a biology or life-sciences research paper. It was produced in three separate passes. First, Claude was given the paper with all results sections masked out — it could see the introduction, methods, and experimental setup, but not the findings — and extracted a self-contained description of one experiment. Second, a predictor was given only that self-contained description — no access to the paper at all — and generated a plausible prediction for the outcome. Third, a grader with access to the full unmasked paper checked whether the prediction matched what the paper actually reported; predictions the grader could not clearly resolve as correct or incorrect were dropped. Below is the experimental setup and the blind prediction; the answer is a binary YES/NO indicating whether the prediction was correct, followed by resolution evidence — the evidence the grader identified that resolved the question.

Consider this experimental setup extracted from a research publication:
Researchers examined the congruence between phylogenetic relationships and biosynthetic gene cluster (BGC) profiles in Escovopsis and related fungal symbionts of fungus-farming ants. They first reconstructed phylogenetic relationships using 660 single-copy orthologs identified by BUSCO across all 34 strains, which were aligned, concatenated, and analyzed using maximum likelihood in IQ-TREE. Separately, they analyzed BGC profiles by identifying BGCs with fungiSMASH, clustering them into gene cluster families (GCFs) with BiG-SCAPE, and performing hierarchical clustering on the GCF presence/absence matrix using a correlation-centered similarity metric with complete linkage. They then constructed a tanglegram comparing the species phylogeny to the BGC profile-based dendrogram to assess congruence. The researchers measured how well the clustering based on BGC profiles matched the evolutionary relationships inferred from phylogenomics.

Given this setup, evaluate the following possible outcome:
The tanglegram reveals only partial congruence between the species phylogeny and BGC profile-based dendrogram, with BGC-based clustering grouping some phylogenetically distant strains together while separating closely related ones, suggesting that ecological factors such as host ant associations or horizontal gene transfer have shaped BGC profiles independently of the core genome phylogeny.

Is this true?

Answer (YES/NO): NO